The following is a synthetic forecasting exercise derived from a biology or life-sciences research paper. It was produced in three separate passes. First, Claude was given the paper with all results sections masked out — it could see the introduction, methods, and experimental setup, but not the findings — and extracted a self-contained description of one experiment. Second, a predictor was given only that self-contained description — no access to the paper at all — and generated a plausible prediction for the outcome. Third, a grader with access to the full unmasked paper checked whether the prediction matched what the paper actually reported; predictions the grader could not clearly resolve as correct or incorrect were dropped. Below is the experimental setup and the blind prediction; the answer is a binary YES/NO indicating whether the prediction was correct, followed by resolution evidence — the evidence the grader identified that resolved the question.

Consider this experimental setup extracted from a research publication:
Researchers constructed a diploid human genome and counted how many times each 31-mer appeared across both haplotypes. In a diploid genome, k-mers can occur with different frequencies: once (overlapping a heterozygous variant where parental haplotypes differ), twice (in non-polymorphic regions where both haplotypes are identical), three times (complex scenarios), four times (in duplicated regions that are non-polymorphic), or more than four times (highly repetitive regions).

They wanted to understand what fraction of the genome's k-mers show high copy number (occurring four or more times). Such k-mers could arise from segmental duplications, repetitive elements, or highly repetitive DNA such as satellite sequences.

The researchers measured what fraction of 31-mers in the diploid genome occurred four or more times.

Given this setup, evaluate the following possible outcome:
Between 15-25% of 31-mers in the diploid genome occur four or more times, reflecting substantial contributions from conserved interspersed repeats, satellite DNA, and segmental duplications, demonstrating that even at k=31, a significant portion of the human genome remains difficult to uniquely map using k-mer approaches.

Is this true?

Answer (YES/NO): NO